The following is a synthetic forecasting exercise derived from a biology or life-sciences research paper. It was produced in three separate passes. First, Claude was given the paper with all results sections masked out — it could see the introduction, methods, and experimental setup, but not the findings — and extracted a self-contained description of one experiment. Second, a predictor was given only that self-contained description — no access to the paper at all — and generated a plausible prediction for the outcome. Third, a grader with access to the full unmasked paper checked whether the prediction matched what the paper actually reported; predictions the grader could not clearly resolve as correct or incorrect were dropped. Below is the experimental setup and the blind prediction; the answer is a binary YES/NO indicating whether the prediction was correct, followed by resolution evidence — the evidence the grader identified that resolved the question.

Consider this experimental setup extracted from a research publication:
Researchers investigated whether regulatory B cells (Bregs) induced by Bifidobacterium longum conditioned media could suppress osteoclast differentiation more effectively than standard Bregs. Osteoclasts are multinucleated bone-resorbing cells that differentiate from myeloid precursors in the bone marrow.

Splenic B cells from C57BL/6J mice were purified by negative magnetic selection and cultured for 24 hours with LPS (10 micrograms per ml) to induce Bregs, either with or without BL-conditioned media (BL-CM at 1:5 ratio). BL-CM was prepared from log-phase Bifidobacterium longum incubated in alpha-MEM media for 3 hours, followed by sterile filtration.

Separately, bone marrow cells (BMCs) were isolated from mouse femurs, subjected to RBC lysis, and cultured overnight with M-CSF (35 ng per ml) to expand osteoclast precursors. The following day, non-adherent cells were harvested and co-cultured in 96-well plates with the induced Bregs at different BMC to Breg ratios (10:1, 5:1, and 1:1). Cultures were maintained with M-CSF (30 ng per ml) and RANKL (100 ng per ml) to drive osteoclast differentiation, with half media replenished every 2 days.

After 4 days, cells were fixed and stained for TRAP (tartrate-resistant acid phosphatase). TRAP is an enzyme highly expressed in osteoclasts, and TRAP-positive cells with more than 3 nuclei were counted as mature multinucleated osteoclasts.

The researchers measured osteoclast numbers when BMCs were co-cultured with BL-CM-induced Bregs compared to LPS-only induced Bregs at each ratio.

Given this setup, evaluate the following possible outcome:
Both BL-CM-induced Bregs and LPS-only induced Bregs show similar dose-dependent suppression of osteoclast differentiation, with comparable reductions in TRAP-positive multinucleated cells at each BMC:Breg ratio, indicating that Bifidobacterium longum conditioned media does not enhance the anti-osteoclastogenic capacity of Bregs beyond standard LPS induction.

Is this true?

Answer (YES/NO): NO